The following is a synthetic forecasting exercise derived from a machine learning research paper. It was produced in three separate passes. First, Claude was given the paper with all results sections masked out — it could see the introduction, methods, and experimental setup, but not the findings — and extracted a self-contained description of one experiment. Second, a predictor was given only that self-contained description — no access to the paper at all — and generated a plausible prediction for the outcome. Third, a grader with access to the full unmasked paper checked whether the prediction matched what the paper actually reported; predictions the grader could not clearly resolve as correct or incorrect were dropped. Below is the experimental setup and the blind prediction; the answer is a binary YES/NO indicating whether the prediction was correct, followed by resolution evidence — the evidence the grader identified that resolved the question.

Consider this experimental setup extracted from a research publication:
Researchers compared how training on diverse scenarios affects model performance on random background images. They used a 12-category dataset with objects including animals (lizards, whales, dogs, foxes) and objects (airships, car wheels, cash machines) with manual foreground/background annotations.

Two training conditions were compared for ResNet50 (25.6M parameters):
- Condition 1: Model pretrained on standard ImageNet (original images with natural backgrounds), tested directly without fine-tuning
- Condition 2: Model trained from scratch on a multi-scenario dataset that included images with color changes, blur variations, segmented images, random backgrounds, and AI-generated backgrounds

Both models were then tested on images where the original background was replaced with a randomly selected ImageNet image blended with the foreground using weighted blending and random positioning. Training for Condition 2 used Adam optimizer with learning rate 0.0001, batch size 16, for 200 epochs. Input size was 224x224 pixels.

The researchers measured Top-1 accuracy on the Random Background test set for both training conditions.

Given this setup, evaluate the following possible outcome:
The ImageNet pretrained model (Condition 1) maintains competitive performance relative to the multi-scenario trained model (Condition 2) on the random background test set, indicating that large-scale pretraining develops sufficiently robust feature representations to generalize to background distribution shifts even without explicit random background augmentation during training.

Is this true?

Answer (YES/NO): NO